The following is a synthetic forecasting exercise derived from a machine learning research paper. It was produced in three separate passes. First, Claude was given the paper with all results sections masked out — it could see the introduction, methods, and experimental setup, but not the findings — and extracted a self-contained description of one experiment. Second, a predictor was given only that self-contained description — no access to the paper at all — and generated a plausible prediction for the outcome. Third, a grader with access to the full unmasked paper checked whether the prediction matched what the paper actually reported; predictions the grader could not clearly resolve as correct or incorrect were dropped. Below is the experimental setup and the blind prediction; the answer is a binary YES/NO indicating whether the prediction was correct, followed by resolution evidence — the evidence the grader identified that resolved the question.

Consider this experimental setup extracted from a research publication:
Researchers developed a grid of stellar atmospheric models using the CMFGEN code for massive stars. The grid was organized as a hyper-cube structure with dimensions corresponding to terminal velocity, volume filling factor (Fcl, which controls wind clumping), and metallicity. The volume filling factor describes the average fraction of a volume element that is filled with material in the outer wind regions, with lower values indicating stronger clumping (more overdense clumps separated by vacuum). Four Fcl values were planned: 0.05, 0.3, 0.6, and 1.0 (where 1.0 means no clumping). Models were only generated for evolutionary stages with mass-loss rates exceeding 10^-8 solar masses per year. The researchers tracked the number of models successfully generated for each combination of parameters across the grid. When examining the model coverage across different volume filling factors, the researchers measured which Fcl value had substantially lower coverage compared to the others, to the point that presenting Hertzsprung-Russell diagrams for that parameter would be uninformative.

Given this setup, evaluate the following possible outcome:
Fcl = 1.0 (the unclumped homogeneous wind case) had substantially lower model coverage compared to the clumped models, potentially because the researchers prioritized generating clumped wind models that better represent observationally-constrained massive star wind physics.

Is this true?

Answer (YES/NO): YES